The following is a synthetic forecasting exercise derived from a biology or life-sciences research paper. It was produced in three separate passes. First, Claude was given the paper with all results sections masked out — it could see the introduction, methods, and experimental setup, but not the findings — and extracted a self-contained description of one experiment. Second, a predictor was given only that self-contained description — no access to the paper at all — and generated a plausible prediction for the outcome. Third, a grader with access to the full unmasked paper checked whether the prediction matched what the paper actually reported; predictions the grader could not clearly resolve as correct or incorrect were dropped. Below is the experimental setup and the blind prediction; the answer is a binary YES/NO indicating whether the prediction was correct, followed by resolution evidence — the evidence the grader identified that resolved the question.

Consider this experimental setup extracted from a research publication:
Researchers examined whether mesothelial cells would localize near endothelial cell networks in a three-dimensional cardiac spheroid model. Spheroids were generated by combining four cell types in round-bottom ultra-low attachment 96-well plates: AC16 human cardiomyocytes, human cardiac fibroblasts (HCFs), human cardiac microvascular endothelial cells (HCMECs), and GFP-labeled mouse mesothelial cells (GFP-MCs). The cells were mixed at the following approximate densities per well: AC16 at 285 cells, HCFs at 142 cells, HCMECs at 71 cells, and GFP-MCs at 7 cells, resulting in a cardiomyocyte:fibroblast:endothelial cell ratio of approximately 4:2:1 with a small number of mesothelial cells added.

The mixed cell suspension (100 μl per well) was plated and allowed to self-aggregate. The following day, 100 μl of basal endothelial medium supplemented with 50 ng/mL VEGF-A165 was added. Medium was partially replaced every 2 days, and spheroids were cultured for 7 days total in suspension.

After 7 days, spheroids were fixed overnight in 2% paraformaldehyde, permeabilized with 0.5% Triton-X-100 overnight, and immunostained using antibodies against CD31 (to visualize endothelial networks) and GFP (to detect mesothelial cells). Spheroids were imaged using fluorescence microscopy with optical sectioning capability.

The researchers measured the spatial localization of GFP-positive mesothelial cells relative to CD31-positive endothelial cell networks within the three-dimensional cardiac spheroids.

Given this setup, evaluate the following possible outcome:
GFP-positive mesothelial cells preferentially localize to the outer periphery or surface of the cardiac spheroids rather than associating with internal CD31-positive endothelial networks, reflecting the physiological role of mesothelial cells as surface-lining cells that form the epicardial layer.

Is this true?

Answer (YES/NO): NO